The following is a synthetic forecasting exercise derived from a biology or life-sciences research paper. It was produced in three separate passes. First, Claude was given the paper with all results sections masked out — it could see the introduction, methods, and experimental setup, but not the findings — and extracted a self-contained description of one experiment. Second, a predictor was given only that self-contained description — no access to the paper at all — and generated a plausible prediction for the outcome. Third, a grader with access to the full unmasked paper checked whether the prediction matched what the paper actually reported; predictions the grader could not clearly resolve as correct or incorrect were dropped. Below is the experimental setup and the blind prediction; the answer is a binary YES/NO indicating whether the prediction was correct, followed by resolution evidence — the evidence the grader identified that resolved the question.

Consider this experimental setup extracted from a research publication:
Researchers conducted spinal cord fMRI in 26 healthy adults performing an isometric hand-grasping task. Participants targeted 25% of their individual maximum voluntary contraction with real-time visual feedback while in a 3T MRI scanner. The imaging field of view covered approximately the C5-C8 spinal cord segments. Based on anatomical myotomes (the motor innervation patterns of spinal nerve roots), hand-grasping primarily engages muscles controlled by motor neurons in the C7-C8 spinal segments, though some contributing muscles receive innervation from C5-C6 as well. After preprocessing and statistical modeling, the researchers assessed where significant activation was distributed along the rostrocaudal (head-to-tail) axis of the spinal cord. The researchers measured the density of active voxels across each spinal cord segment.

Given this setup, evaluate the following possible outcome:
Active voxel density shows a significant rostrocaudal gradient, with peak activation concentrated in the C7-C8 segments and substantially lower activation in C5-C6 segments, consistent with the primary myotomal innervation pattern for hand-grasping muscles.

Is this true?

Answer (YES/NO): NO